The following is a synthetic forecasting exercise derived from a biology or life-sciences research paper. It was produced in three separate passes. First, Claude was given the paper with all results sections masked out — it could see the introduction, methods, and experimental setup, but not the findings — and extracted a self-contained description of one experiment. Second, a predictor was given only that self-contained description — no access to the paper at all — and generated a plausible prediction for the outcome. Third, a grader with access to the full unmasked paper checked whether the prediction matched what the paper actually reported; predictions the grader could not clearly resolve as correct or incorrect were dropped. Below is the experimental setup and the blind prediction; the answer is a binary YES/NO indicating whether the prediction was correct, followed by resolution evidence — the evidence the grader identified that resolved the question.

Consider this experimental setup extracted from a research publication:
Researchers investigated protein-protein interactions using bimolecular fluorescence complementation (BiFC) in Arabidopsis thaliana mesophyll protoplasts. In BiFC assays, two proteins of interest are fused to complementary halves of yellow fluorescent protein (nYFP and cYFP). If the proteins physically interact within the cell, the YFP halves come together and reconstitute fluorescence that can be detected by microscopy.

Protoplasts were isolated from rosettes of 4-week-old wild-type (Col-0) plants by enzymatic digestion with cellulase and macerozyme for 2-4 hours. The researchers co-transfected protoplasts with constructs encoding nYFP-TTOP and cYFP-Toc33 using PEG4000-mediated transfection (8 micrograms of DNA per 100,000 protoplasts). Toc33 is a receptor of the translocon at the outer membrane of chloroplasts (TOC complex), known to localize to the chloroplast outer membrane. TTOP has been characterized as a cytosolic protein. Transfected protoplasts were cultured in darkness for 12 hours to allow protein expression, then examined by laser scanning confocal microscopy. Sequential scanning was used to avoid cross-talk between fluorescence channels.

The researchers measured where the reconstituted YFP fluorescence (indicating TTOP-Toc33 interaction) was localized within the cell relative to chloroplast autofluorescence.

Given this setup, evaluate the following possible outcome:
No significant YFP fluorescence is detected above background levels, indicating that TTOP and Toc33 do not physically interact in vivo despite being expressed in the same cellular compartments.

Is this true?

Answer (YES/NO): NO